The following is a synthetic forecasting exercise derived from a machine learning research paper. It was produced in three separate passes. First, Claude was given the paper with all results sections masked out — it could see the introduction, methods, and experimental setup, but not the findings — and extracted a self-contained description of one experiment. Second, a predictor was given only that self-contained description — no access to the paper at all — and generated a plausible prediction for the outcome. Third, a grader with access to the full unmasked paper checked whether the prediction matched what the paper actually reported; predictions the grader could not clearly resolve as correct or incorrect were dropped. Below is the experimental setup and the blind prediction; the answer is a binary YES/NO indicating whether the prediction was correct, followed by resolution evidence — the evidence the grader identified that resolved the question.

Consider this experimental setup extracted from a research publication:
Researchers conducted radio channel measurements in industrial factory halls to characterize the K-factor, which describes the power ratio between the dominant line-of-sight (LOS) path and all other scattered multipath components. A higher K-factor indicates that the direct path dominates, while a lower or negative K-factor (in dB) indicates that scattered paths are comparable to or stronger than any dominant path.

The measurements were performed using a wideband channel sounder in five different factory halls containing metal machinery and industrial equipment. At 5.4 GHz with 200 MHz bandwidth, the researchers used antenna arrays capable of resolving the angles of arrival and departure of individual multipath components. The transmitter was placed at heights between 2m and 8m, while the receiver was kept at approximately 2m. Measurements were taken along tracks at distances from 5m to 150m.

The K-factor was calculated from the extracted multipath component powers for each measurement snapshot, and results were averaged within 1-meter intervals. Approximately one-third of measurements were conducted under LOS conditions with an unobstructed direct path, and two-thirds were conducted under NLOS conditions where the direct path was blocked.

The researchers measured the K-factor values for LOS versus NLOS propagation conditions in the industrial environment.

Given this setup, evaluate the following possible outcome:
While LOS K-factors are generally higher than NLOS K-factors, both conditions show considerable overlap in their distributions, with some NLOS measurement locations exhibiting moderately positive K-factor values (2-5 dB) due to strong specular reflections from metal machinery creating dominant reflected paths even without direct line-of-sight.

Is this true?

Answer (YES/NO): NO